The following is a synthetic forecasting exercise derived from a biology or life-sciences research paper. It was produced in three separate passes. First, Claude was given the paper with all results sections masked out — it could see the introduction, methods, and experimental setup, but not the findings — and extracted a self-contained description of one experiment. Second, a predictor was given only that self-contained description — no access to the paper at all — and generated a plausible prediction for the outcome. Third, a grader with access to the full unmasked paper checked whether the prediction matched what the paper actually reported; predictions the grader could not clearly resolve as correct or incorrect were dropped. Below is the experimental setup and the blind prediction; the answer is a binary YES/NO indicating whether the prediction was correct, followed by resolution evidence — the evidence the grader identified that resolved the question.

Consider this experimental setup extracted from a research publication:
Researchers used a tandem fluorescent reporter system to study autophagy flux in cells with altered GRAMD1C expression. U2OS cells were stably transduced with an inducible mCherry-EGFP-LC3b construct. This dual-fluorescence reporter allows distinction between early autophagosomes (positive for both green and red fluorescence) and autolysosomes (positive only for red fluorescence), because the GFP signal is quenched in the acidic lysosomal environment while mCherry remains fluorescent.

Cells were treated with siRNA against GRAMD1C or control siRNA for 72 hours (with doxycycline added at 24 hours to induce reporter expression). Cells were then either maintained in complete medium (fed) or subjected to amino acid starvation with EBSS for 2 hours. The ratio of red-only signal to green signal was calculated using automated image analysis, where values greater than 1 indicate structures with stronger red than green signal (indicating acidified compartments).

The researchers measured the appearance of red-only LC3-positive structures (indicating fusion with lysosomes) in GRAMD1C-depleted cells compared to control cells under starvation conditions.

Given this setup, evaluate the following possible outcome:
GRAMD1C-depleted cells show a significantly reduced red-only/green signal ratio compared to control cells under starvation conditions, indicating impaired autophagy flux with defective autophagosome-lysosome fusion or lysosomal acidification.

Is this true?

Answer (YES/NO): NO